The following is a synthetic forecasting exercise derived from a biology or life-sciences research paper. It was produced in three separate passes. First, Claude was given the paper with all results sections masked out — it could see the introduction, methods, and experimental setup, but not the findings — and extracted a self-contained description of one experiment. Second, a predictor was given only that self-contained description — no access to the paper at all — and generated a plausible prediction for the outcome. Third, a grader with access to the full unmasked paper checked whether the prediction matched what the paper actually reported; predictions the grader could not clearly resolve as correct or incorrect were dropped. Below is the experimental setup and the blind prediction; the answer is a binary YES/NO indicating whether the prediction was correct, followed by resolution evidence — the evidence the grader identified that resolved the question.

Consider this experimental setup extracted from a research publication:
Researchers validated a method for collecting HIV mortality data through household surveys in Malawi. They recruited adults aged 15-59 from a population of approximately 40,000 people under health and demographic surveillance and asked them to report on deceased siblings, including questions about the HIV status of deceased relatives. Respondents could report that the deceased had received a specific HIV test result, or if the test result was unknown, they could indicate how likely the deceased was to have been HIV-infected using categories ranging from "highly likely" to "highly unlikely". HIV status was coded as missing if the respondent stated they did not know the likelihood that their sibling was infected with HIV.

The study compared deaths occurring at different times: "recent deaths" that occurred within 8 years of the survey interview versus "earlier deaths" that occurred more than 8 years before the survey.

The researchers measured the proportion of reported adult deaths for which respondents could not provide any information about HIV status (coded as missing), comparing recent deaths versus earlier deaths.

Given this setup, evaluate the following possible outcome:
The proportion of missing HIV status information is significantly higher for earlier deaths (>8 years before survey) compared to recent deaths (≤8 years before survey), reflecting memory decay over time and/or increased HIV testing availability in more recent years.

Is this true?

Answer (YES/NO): YES